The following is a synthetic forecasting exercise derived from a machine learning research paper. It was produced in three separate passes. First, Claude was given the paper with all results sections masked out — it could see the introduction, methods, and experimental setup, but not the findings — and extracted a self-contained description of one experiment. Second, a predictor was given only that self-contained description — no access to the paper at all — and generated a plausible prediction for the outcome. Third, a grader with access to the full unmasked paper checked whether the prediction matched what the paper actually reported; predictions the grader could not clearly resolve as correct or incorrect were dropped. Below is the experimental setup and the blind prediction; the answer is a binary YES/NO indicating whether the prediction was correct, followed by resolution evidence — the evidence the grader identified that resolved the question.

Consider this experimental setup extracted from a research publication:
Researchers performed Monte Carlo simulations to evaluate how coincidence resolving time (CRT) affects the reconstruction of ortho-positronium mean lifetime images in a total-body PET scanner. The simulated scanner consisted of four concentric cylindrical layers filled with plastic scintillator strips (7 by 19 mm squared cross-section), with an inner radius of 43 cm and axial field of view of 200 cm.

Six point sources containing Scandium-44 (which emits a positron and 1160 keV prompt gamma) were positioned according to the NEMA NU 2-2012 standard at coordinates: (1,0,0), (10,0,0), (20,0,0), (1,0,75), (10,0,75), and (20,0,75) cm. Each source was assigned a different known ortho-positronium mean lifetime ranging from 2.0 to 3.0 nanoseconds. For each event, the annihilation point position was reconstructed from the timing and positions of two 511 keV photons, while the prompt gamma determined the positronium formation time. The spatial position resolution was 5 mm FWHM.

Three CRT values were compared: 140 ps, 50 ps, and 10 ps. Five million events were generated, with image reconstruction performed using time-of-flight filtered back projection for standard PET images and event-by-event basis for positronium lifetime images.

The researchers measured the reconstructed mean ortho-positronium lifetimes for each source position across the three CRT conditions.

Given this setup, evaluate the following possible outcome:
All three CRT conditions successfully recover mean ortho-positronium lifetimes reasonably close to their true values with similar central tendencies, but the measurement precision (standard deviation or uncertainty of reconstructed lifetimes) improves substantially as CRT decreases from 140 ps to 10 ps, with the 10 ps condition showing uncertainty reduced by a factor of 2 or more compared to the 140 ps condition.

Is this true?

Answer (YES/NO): NO